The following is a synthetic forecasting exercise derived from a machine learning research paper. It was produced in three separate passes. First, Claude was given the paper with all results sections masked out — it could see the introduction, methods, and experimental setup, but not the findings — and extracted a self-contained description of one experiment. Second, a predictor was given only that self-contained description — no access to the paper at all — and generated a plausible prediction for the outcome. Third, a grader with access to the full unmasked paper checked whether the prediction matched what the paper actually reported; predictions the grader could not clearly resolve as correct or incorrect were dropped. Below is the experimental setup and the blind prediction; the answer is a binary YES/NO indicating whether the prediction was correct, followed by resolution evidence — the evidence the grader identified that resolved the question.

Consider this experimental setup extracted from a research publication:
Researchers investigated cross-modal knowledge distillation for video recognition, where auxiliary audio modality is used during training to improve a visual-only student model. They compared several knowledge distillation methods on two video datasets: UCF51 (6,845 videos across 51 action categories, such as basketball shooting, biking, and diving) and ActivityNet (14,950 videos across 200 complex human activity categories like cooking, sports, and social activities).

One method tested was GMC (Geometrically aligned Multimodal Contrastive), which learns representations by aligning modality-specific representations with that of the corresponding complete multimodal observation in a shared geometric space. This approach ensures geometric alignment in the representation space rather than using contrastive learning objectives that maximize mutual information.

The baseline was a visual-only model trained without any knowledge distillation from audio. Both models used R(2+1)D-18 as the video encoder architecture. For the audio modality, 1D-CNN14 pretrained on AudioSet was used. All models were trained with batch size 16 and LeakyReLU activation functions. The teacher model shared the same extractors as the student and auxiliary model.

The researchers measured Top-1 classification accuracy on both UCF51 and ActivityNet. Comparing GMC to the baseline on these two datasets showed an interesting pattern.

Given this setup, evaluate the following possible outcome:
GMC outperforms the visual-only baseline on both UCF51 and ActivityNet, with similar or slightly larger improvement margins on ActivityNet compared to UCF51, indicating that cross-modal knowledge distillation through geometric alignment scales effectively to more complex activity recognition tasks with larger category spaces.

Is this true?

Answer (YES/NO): NO